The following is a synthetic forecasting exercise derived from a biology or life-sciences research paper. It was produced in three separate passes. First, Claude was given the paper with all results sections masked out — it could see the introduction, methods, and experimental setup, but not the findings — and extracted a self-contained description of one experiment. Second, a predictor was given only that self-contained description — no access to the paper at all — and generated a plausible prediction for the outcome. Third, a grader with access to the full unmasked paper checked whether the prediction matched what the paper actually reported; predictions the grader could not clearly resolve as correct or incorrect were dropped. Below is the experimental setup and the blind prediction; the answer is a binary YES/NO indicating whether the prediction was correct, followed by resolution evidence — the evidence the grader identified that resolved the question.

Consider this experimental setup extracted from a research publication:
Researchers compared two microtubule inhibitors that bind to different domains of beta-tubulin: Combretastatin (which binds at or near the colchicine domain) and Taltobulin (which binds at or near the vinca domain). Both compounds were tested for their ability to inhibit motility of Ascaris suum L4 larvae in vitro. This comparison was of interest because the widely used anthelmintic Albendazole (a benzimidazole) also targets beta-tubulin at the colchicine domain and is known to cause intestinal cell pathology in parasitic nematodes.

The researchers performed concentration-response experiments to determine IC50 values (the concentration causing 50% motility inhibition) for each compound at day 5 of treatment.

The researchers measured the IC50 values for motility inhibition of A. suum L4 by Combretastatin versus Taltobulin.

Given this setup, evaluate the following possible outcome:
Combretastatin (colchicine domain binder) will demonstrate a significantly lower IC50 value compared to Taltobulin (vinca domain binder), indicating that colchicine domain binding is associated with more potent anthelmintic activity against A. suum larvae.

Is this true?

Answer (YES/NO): YES